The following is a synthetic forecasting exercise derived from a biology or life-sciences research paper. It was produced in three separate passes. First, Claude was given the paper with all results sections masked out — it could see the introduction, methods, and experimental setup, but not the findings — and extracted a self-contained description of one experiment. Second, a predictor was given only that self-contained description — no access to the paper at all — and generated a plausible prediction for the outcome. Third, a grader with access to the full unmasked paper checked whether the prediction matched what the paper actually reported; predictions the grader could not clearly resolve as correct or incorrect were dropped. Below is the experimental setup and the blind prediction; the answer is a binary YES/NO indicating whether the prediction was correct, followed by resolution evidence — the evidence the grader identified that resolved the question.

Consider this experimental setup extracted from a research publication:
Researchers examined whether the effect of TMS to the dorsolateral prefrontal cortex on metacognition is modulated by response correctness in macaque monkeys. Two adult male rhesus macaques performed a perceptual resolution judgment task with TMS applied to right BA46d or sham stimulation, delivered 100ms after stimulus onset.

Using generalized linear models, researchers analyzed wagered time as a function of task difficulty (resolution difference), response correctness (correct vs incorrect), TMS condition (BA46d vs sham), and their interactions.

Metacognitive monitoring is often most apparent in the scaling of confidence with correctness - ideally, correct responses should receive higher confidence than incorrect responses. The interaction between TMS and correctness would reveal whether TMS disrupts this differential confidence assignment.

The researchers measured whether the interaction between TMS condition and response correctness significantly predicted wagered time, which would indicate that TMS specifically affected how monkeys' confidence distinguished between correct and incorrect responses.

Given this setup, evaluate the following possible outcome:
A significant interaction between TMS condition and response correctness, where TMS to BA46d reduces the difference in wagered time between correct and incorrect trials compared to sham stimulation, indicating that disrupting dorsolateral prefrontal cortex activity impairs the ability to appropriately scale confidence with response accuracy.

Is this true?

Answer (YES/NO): YES